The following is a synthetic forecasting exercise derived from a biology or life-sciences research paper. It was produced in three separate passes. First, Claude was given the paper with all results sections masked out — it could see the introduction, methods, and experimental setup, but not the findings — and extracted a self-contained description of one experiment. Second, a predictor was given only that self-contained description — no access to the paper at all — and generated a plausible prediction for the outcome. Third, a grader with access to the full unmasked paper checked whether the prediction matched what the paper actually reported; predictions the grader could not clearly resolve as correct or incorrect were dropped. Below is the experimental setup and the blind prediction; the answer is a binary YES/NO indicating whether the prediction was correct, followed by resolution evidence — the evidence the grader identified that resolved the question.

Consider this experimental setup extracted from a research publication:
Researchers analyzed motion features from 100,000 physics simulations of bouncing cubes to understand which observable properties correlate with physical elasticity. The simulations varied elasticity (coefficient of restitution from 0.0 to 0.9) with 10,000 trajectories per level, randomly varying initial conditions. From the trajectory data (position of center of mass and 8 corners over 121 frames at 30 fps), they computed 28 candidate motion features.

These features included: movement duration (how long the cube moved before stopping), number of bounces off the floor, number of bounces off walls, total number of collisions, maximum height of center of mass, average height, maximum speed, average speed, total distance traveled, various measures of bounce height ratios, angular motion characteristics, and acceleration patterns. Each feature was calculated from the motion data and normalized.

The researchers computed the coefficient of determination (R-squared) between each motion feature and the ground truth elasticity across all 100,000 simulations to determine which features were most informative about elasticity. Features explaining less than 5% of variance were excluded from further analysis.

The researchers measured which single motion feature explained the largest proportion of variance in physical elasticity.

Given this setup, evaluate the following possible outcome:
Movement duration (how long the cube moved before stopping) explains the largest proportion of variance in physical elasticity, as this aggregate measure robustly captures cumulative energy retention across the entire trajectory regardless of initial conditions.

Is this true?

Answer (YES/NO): YES